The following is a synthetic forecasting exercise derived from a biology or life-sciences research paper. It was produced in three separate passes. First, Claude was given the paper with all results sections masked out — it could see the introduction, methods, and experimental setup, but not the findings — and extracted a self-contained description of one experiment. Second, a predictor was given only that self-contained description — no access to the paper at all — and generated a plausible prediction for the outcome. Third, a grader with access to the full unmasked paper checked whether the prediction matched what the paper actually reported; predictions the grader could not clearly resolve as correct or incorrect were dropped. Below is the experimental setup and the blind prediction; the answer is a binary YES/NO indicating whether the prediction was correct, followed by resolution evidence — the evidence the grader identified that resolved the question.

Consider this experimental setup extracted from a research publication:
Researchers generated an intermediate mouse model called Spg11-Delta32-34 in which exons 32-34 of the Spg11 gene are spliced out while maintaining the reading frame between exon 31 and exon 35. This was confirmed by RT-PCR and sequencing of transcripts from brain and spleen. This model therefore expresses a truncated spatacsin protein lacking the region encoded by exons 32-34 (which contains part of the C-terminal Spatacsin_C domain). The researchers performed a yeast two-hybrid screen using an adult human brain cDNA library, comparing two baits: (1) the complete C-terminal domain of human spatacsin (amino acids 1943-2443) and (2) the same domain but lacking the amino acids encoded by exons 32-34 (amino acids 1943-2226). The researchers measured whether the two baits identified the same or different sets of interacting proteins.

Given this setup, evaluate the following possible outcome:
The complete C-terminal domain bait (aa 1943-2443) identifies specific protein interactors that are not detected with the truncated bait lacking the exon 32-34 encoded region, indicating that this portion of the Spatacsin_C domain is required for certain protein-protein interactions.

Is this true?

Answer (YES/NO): YES